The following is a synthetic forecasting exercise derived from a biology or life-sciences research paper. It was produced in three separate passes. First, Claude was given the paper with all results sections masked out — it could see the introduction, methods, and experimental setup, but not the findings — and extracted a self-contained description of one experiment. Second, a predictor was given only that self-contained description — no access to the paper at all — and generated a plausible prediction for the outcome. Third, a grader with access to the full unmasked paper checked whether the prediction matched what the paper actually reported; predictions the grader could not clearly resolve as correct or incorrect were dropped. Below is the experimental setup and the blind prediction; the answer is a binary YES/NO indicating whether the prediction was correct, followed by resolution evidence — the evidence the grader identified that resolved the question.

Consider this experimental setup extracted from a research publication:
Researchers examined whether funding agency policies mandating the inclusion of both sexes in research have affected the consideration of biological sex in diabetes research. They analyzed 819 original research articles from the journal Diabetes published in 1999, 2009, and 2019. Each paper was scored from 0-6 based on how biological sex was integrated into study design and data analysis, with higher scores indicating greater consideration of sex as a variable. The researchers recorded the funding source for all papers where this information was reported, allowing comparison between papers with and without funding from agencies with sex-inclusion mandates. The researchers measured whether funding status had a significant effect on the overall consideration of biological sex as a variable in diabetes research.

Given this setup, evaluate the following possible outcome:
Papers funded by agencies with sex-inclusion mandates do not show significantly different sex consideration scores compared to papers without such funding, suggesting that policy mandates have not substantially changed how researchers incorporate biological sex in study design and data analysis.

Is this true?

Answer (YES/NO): YES